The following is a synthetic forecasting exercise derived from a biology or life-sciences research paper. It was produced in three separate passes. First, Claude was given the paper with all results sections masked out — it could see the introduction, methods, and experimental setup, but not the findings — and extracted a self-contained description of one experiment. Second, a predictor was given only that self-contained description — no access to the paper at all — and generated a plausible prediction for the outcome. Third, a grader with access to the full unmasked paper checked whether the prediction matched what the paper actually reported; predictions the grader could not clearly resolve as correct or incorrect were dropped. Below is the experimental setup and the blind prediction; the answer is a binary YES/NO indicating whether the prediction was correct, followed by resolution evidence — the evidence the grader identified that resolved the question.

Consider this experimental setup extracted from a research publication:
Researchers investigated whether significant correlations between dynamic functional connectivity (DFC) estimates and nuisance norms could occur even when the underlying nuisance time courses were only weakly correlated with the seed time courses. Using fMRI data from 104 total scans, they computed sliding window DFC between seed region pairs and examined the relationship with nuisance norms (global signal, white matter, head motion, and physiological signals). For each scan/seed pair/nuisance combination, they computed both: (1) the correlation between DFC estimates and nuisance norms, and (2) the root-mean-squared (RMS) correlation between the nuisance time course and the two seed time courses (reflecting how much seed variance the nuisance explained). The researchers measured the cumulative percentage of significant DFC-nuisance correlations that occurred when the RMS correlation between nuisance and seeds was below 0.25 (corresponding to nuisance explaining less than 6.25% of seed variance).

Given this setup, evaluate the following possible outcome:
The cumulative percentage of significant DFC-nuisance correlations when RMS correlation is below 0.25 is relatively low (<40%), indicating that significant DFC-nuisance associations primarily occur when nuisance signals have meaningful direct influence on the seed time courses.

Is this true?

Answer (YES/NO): NO